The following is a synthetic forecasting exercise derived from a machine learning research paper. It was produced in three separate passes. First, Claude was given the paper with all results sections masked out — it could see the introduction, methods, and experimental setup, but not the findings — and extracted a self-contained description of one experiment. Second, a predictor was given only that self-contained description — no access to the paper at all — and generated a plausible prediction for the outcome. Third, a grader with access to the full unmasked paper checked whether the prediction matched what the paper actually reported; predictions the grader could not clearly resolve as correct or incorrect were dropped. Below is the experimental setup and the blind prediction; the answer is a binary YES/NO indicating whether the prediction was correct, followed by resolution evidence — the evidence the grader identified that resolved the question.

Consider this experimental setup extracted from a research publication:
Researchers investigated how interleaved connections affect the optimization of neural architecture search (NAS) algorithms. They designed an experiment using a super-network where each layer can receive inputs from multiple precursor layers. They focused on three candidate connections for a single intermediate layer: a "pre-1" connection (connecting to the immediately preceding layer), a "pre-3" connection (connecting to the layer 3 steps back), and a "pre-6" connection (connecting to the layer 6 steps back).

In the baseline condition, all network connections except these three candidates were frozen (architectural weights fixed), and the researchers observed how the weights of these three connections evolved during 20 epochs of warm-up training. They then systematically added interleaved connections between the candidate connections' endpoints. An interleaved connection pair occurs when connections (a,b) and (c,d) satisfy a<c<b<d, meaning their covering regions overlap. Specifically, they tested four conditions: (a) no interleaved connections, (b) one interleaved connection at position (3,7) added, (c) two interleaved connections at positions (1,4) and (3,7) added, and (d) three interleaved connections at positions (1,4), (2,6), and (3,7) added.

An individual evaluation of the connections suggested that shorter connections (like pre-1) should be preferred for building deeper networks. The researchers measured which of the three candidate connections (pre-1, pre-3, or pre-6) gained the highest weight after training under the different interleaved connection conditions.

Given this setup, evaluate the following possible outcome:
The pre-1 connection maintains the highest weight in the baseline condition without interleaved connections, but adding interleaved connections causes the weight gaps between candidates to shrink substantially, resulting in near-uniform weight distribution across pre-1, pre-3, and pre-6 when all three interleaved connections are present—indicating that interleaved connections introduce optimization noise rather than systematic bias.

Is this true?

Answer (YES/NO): NO